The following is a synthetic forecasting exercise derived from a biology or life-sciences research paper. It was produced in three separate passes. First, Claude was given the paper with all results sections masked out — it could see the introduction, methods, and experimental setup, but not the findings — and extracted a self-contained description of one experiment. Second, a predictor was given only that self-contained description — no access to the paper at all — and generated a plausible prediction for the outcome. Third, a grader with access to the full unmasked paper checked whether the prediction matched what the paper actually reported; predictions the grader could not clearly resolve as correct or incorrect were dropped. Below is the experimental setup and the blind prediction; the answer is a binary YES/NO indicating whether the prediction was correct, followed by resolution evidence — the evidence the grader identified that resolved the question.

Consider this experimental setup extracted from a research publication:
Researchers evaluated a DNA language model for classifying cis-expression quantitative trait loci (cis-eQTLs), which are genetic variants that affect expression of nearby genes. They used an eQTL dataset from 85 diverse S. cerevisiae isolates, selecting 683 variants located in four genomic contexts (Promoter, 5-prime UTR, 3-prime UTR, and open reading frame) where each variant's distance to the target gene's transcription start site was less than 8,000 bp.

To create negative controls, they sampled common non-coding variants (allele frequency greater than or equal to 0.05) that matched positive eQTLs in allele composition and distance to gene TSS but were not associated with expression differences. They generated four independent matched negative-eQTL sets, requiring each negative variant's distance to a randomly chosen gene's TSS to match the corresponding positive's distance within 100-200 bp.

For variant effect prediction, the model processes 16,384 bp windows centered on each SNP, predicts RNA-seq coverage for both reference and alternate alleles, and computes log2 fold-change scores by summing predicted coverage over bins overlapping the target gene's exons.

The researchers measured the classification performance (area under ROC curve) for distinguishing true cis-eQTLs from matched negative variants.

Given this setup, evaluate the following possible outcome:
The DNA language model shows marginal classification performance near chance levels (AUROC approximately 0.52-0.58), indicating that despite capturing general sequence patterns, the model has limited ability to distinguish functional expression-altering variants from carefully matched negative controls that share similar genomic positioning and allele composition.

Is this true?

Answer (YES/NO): NO